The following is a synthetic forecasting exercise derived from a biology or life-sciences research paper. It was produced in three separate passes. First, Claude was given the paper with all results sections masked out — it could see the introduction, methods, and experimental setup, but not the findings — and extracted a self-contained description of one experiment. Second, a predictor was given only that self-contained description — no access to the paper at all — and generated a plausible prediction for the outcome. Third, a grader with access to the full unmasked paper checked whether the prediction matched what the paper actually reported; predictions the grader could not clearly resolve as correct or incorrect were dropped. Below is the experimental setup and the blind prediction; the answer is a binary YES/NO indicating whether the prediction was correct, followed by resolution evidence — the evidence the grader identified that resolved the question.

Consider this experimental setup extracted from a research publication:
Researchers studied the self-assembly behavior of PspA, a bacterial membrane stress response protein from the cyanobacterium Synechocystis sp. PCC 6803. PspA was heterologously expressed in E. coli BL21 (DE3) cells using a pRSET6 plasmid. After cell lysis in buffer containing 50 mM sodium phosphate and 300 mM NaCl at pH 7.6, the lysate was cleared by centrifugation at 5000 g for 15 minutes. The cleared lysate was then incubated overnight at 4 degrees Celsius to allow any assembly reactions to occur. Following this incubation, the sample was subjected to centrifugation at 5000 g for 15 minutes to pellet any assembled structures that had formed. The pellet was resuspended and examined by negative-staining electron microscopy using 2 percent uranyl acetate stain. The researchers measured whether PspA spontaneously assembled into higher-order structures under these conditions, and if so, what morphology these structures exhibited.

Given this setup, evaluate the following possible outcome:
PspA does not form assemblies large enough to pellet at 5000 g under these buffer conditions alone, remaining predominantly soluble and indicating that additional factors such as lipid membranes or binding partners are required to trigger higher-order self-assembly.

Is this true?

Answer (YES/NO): NO